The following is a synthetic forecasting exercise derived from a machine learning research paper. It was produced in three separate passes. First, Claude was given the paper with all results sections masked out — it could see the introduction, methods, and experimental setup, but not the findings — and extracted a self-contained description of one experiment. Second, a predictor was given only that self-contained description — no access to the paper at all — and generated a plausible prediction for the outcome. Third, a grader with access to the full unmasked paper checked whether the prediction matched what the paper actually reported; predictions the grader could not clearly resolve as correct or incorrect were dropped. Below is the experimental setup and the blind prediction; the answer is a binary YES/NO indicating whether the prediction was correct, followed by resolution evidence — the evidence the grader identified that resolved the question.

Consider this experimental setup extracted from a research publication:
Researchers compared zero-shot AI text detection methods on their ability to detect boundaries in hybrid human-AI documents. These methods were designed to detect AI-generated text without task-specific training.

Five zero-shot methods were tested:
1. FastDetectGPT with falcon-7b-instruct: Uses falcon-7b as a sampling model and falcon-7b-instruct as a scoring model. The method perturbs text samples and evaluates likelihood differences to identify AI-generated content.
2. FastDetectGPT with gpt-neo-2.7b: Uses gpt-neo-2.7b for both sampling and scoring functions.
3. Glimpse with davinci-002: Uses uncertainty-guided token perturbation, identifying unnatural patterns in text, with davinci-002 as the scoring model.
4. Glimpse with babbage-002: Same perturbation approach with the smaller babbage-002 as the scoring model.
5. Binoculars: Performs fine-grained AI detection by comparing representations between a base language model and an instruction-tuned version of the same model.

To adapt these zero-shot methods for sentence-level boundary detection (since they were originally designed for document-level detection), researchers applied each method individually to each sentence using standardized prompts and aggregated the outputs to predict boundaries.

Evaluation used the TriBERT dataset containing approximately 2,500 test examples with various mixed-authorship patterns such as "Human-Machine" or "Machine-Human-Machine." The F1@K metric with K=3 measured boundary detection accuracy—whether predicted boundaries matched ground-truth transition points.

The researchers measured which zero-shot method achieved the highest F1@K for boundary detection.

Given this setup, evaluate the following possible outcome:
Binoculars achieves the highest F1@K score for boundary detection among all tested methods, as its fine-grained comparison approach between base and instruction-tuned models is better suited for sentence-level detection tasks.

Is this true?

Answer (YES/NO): YES